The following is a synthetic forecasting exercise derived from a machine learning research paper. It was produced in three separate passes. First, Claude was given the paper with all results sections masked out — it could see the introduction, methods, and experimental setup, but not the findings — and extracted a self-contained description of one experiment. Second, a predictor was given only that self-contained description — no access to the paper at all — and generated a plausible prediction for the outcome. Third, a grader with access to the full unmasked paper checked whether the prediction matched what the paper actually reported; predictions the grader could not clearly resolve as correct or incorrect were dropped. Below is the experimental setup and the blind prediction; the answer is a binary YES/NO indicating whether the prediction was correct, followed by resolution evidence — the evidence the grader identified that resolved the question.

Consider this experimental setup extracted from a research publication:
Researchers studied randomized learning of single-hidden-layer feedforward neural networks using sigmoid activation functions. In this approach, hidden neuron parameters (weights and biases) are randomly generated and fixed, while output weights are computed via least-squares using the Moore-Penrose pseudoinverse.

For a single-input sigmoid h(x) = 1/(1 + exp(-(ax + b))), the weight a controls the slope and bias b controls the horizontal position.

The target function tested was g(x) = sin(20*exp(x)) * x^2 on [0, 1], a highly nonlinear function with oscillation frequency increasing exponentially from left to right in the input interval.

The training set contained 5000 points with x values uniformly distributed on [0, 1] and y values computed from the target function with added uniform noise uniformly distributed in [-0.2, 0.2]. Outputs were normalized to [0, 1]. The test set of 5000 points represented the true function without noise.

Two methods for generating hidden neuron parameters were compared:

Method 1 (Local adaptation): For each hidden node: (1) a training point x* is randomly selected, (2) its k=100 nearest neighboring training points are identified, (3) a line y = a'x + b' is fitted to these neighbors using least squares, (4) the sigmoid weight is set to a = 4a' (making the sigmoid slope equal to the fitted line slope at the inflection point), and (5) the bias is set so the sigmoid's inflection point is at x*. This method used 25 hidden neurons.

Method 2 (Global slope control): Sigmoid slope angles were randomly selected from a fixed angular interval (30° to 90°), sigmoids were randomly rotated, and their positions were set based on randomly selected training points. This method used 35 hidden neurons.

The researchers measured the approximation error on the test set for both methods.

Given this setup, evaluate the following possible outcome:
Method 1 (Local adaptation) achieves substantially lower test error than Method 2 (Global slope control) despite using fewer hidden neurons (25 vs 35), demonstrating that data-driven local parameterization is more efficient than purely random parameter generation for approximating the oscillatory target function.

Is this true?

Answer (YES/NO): NO